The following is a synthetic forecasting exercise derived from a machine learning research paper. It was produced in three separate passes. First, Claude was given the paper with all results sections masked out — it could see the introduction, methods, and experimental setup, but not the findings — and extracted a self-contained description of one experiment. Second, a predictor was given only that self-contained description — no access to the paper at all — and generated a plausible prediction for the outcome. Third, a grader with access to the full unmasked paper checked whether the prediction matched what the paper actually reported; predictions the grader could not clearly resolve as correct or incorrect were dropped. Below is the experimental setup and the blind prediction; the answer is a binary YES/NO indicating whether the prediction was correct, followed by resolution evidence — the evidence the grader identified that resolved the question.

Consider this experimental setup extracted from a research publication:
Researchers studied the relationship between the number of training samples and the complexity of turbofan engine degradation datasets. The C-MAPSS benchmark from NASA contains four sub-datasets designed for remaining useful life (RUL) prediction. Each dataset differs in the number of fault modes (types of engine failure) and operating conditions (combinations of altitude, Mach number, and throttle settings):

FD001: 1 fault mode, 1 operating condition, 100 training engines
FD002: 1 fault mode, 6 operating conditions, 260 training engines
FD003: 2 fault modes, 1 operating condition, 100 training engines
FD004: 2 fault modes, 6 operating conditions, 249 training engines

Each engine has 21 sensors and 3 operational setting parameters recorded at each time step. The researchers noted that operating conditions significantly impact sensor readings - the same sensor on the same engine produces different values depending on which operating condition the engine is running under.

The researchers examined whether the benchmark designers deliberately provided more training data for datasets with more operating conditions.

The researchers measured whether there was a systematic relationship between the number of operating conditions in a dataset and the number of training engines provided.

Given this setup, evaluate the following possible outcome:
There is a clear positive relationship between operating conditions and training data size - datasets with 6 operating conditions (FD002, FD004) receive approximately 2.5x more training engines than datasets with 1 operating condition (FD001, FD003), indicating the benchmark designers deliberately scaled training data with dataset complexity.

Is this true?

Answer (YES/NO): YES